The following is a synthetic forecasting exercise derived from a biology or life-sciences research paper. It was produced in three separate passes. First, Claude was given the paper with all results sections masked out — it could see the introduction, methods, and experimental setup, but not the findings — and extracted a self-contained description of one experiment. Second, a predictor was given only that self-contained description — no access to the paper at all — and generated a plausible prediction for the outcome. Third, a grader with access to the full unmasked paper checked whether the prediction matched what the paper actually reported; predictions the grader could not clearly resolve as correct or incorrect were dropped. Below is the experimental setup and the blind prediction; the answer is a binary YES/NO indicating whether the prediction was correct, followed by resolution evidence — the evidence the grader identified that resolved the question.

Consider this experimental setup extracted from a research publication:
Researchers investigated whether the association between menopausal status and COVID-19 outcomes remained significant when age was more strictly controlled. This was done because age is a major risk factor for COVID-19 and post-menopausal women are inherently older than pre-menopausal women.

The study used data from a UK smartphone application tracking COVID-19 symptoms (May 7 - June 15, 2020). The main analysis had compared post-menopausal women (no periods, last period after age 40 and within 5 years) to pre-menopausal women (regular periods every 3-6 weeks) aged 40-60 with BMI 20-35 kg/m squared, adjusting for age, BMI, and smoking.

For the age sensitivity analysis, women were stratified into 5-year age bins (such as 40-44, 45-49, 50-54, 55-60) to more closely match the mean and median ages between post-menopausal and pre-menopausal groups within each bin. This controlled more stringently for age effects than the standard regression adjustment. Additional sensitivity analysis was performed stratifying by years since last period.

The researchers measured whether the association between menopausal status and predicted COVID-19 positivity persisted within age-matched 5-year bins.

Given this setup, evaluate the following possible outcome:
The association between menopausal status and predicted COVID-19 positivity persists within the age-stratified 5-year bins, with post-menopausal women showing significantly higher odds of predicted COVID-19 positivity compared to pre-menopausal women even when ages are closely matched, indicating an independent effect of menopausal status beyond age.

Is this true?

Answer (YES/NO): YES